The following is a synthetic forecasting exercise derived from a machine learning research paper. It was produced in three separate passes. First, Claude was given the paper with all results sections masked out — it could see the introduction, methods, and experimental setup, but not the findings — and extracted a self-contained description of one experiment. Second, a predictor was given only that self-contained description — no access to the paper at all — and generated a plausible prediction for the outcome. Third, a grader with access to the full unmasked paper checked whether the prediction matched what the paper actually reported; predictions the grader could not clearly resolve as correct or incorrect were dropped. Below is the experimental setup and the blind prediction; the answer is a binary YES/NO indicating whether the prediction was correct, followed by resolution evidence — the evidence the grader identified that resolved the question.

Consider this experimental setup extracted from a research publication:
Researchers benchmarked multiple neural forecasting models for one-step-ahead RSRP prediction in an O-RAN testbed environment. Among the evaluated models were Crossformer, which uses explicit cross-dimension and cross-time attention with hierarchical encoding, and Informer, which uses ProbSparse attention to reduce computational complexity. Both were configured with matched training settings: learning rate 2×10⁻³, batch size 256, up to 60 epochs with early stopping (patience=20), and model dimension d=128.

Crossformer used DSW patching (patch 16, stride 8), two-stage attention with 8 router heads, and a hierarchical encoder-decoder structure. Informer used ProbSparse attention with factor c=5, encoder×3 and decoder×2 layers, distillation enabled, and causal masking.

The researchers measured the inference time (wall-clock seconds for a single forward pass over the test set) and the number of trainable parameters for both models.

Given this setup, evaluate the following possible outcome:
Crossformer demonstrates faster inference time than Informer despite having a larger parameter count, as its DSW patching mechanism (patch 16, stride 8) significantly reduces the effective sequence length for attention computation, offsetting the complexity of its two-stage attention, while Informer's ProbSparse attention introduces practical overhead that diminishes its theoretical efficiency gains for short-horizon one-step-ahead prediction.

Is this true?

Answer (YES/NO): NO